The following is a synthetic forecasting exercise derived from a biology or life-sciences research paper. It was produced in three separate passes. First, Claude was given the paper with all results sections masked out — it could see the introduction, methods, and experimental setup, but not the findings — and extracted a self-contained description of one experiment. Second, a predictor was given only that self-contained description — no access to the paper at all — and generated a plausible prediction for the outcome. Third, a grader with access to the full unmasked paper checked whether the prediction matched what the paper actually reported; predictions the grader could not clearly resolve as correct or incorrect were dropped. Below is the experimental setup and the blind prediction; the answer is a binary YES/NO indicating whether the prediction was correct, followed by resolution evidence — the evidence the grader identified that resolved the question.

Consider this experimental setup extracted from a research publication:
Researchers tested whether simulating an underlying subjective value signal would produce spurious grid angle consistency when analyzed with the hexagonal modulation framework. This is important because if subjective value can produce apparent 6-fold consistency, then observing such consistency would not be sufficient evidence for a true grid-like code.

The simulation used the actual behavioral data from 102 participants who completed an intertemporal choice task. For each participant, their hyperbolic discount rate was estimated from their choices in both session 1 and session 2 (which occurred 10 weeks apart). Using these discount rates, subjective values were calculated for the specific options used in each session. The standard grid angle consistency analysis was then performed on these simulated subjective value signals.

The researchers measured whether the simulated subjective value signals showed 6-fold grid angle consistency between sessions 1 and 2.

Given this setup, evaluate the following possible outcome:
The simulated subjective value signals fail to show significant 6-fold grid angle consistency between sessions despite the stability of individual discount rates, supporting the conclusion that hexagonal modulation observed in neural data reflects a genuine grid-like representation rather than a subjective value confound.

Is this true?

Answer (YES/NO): NO